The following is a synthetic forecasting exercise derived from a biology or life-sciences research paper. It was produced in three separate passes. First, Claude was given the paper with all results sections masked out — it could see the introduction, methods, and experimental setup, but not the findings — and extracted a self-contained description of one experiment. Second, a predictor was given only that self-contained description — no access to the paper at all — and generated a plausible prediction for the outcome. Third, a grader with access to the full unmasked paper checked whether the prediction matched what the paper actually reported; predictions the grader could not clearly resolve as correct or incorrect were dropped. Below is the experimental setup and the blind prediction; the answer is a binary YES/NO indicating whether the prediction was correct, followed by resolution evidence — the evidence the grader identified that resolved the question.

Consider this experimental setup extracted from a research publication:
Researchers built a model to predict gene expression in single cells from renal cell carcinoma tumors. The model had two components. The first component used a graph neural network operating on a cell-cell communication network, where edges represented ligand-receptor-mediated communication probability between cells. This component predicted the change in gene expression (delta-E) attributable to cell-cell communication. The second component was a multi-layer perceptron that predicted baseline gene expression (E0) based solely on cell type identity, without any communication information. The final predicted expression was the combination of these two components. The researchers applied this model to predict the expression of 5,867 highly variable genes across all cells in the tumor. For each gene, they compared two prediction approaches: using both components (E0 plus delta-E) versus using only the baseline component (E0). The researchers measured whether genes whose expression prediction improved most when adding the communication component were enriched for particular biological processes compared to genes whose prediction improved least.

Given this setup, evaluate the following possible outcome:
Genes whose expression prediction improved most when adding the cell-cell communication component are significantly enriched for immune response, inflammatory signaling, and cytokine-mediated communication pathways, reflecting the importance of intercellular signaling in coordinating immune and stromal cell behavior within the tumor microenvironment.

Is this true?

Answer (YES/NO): NO